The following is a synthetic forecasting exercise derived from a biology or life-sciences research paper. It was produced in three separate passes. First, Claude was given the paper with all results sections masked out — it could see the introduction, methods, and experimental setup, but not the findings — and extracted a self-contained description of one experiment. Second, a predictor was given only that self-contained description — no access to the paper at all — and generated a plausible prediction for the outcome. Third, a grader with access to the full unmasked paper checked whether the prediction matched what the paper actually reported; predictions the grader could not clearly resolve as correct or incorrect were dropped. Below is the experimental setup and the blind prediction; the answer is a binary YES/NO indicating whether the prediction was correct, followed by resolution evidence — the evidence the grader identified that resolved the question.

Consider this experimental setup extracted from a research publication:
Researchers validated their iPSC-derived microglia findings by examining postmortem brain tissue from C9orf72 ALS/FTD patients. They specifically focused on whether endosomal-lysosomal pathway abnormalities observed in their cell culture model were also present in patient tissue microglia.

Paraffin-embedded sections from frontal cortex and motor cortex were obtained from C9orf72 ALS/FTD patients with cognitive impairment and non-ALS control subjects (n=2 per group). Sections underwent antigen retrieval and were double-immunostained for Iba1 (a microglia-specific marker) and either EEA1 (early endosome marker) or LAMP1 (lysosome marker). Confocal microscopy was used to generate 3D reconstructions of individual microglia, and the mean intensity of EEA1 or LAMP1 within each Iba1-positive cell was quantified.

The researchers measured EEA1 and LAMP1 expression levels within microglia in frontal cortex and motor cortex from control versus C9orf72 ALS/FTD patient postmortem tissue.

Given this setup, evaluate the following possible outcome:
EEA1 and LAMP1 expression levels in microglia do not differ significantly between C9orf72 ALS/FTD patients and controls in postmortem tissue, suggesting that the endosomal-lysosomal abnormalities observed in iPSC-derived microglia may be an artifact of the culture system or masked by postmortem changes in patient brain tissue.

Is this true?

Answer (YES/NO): NO